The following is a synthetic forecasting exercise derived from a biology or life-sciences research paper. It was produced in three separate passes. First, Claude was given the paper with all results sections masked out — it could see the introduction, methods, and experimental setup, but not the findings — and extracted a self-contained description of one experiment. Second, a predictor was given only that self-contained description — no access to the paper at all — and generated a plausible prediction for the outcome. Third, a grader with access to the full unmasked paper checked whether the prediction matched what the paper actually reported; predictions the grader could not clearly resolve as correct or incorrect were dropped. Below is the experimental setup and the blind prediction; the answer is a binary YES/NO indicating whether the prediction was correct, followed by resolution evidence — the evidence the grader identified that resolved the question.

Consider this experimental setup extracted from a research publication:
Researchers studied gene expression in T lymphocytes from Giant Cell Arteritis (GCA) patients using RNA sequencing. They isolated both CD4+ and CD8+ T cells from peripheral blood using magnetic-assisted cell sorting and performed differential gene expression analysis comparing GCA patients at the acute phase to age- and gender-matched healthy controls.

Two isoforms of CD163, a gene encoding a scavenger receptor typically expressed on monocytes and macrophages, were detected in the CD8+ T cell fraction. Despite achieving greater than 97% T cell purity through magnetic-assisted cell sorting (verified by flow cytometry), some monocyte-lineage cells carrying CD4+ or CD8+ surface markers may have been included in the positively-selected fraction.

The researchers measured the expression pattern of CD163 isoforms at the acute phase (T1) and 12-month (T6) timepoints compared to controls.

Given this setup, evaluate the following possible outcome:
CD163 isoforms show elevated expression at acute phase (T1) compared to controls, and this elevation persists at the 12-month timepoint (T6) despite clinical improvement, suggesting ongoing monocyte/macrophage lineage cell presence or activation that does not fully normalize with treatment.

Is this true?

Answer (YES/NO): NO